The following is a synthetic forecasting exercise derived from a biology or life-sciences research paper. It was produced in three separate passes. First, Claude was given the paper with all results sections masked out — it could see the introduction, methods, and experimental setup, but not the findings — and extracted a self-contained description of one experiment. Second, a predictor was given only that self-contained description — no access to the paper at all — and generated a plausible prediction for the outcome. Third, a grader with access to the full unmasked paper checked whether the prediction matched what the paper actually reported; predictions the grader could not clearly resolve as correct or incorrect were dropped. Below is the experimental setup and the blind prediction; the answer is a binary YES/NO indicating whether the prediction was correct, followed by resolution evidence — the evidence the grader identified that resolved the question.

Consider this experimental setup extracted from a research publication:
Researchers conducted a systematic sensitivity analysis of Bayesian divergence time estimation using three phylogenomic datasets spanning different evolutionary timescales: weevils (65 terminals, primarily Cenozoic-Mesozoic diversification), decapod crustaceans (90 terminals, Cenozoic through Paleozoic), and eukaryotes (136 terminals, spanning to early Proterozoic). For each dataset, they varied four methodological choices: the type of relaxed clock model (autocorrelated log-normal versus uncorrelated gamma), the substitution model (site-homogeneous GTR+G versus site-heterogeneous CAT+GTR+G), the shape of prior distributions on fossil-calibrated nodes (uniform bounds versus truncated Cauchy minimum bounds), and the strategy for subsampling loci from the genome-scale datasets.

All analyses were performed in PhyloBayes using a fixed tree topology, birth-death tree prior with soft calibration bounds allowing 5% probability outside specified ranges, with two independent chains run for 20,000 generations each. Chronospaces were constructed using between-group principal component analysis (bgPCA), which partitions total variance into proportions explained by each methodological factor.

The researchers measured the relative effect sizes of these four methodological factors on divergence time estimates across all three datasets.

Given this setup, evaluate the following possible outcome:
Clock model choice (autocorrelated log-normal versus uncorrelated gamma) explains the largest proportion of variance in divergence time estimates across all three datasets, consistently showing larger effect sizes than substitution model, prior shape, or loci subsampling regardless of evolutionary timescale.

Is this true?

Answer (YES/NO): NO